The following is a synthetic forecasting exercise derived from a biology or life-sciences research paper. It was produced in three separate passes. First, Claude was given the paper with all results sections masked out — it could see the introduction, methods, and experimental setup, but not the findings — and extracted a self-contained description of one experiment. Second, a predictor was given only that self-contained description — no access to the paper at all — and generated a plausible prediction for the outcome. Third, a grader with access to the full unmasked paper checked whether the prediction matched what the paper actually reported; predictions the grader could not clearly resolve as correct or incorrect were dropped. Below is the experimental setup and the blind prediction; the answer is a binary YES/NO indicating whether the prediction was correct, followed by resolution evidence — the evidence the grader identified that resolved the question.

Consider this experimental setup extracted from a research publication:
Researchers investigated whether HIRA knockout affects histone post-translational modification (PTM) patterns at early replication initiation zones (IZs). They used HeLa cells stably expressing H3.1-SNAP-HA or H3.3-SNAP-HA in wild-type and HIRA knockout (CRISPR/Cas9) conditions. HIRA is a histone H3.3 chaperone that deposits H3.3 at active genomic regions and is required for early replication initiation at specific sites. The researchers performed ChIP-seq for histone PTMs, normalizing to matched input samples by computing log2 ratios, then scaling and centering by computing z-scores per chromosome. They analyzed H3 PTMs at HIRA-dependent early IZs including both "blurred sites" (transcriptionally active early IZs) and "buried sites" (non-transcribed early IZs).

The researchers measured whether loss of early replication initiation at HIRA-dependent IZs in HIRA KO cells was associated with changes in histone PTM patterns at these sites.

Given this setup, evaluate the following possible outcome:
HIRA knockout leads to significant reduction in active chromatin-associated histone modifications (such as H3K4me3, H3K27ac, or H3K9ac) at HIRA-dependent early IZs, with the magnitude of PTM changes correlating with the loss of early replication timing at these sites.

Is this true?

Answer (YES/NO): NO